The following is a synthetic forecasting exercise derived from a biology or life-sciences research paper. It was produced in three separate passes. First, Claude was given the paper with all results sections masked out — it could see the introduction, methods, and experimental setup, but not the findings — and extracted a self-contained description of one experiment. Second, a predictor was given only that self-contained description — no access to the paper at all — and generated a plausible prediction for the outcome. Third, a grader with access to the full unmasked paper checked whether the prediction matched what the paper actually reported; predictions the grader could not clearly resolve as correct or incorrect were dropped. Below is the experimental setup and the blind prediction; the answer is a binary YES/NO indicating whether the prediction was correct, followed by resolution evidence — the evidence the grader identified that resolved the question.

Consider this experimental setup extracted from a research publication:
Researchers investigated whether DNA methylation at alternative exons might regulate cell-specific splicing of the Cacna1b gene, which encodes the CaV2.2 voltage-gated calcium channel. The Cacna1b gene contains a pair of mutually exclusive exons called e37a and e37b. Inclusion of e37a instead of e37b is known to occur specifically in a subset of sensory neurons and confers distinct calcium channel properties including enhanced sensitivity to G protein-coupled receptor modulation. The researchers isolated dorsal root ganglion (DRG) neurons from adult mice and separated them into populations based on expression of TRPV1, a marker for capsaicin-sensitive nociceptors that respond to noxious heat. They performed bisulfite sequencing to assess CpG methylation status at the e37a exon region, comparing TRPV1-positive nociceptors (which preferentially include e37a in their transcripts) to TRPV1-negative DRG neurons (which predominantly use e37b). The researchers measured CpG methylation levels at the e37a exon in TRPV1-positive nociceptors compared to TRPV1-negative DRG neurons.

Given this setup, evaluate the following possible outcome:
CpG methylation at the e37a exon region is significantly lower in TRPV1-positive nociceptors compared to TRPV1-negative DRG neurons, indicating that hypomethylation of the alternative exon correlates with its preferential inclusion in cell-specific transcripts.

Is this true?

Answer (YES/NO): YES